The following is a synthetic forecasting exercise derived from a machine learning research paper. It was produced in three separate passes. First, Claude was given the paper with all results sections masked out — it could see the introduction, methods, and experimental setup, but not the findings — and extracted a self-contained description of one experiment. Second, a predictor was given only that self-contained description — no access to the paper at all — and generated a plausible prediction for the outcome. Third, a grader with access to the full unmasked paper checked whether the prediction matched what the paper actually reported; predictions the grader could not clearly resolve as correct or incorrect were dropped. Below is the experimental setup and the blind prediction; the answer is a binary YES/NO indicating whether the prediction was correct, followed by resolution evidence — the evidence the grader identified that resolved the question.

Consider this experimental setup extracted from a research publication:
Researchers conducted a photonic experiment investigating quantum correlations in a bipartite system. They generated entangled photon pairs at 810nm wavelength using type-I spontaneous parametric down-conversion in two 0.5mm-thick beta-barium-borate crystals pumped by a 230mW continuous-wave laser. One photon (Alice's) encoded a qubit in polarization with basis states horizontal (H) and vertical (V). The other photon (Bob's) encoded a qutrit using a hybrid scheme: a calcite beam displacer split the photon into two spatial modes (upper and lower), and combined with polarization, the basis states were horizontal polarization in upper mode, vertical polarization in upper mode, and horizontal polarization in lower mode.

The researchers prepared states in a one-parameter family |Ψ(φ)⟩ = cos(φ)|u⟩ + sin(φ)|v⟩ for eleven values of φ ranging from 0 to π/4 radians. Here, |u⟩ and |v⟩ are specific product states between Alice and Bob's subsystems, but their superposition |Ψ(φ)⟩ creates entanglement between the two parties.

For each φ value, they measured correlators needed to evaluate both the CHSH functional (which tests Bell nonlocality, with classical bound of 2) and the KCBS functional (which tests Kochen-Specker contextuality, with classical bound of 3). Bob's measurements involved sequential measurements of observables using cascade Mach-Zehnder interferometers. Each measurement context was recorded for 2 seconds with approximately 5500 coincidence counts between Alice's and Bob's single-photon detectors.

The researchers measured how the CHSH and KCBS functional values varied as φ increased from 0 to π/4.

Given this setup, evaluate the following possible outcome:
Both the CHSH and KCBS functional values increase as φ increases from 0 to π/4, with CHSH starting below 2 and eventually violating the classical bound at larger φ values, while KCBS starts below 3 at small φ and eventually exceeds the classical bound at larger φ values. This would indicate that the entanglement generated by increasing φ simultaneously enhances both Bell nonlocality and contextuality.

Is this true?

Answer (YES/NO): NO